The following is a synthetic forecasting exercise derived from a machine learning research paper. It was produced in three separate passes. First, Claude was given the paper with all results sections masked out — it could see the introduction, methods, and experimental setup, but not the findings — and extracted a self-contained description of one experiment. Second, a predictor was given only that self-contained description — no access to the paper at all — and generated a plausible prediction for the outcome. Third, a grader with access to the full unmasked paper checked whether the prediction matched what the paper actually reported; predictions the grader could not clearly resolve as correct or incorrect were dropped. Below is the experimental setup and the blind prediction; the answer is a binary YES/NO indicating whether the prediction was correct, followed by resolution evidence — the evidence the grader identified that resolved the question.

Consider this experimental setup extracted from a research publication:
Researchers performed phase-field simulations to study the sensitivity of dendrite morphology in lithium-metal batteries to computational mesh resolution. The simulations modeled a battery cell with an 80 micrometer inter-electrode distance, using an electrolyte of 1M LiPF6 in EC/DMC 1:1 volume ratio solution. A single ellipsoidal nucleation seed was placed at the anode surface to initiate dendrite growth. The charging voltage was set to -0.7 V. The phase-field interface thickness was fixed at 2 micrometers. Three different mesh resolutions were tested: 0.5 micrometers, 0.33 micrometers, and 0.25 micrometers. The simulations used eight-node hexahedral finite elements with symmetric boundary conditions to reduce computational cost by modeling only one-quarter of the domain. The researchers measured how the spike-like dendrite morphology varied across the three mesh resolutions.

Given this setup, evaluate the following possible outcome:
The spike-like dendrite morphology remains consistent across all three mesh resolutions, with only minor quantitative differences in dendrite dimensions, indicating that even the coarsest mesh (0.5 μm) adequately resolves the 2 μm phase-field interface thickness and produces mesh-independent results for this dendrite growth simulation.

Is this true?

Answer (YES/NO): NO